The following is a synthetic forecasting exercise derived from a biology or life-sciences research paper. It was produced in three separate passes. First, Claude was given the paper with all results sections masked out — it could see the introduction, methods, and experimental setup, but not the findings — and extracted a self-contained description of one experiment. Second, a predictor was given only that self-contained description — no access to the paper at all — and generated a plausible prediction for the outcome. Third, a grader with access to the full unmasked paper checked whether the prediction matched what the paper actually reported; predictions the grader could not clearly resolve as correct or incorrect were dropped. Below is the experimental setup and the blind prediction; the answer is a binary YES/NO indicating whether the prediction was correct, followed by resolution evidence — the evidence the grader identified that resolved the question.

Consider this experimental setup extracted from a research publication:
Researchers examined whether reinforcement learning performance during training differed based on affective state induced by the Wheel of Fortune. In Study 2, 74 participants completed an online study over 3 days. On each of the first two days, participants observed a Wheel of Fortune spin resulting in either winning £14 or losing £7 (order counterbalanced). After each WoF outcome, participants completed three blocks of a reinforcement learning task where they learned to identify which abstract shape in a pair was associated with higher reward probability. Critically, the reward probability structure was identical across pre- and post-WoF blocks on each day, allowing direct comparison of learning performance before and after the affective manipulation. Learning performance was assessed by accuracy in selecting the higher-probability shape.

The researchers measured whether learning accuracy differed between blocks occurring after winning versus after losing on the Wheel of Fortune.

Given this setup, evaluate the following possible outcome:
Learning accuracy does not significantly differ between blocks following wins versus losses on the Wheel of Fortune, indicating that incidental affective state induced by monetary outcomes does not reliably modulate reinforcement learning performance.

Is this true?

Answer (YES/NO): YES